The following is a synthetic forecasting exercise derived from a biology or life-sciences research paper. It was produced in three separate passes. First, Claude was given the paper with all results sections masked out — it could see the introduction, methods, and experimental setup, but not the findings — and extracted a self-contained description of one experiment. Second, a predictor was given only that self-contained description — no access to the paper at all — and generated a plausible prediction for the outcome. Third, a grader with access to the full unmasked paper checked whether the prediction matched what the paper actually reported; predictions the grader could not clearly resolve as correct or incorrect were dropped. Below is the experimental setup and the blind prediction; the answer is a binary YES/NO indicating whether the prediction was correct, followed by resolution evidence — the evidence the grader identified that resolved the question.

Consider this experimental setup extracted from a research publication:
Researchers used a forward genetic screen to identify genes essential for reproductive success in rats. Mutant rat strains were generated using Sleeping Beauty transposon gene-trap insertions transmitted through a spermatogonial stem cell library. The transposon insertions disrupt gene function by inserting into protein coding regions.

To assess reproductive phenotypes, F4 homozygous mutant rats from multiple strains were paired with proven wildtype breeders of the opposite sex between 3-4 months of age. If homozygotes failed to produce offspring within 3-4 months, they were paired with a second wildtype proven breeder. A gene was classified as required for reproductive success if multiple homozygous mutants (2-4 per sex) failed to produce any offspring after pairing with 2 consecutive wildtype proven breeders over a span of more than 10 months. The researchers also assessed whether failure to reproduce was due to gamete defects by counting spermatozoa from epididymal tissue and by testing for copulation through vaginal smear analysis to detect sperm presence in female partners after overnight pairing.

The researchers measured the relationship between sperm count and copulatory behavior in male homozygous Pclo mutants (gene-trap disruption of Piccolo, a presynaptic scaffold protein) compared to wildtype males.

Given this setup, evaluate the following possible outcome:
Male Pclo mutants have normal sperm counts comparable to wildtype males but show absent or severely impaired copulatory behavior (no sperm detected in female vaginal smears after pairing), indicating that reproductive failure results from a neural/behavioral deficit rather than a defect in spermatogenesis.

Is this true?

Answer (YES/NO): YES